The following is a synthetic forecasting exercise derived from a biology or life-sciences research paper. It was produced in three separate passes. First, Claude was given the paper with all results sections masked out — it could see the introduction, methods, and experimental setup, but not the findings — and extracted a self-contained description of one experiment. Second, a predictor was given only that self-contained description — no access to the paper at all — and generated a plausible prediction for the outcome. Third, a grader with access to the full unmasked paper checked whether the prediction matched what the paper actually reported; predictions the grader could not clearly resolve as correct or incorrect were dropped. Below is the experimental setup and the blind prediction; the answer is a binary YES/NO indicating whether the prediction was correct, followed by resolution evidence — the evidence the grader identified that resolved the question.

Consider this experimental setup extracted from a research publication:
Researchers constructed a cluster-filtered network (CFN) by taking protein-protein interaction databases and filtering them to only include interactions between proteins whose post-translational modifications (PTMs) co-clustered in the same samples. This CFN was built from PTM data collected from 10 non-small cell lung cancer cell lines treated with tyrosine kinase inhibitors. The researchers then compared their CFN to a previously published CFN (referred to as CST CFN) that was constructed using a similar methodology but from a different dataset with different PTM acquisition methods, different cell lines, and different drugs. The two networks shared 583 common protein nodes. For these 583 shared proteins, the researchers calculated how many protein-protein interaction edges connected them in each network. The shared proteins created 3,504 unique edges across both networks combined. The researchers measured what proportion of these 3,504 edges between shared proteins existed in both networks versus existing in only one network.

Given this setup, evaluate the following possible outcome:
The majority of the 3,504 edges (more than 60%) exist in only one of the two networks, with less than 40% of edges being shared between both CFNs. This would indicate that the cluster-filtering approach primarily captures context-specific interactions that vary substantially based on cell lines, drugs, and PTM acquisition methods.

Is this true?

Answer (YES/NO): YES